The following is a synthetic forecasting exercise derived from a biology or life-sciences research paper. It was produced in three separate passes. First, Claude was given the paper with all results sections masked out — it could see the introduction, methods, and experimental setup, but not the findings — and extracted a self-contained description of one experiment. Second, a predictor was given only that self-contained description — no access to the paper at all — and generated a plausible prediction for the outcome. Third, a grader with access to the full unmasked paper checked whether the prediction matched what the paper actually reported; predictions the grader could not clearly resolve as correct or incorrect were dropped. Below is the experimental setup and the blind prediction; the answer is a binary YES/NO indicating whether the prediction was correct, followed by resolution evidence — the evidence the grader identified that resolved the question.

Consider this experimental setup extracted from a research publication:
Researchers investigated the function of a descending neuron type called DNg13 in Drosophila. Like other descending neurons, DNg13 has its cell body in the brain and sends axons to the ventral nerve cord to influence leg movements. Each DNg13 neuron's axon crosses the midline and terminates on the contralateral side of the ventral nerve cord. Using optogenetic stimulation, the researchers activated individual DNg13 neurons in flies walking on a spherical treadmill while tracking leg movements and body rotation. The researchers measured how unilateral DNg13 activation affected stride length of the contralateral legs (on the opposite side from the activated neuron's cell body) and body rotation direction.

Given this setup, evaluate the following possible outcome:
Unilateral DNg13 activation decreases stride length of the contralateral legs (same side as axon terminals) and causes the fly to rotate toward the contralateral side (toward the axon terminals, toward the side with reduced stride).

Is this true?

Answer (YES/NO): NO